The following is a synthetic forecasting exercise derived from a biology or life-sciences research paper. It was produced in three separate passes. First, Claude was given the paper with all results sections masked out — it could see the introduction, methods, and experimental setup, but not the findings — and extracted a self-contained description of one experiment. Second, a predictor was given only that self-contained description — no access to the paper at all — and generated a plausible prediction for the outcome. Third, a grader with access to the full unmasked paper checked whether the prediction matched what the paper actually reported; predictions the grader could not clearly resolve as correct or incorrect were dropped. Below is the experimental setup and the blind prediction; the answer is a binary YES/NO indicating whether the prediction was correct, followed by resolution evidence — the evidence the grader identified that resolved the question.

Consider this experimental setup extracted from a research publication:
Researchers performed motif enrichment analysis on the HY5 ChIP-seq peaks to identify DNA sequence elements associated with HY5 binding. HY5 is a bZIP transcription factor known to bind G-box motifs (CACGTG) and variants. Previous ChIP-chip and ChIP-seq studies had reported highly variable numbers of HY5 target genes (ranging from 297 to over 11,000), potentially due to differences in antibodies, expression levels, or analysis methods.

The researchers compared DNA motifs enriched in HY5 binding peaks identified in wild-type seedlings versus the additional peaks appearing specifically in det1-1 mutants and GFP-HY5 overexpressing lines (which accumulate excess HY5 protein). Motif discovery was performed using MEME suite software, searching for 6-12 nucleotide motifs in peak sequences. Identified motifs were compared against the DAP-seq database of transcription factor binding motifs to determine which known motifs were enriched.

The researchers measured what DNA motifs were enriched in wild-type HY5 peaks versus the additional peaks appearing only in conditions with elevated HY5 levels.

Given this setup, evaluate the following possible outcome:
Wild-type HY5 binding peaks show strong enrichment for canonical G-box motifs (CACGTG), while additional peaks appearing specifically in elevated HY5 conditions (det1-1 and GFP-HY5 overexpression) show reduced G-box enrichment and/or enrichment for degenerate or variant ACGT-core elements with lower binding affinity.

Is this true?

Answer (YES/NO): NO